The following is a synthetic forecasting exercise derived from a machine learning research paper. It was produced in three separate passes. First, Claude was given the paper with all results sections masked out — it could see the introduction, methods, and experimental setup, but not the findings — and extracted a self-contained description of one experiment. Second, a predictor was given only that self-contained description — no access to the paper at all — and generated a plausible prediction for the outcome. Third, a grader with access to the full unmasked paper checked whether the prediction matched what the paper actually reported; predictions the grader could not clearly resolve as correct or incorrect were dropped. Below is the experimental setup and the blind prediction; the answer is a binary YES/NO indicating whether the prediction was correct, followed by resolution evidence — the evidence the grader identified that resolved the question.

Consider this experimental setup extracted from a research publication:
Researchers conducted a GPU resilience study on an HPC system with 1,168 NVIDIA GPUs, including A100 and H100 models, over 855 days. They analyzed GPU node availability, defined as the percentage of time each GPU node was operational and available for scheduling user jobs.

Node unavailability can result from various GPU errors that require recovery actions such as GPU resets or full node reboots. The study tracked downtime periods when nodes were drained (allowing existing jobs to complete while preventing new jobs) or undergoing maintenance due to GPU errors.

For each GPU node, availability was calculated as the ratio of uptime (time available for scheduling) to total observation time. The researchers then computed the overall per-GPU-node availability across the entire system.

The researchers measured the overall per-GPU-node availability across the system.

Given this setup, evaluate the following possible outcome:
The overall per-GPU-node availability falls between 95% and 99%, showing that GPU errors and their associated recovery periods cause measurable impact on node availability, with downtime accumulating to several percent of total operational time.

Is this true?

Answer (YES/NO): NO